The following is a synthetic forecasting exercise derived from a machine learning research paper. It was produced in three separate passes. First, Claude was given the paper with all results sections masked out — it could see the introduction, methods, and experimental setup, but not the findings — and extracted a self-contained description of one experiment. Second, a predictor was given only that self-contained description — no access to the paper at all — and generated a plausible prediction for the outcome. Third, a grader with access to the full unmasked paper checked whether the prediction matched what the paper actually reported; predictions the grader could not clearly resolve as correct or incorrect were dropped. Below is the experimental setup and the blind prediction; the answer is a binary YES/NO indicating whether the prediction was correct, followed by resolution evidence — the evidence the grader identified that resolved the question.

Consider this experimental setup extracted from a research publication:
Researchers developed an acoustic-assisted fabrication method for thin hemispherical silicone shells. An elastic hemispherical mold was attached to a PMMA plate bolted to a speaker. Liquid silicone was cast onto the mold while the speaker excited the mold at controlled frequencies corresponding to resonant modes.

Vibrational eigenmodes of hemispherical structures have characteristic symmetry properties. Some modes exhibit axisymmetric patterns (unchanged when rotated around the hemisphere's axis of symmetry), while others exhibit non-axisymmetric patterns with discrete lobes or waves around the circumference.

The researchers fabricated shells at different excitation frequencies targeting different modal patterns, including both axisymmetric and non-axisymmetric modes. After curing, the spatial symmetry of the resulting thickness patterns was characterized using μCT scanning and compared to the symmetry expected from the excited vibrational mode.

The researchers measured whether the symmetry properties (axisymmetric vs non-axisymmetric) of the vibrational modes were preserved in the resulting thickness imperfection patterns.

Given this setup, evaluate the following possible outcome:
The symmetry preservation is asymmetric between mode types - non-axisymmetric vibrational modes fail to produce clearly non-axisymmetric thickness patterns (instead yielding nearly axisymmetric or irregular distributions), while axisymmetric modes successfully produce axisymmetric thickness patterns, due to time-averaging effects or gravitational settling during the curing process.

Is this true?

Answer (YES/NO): NO